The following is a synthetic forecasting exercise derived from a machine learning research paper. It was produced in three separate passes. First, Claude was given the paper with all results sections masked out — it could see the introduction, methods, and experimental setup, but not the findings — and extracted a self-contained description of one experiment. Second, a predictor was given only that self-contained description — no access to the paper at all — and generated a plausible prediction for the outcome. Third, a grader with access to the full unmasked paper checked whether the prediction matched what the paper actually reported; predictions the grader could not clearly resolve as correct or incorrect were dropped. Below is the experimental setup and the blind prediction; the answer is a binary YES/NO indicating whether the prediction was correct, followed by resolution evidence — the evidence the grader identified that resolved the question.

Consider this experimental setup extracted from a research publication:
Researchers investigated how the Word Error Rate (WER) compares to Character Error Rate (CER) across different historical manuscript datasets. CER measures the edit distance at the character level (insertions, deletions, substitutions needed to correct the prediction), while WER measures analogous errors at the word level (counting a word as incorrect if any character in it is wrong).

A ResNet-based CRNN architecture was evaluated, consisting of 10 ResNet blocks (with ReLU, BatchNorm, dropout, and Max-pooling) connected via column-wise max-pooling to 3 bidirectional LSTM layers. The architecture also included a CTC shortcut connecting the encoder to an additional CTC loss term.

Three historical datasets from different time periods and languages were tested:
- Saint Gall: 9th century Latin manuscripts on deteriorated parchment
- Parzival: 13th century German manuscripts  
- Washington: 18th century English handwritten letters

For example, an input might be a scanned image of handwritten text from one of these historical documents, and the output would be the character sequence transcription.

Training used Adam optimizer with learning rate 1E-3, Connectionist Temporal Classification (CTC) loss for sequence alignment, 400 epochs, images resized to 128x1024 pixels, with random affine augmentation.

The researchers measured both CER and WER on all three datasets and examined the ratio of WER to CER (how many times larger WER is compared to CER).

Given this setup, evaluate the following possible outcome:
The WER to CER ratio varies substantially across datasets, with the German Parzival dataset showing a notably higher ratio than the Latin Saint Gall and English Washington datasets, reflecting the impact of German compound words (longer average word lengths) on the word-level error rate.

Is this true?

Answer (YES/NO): NO